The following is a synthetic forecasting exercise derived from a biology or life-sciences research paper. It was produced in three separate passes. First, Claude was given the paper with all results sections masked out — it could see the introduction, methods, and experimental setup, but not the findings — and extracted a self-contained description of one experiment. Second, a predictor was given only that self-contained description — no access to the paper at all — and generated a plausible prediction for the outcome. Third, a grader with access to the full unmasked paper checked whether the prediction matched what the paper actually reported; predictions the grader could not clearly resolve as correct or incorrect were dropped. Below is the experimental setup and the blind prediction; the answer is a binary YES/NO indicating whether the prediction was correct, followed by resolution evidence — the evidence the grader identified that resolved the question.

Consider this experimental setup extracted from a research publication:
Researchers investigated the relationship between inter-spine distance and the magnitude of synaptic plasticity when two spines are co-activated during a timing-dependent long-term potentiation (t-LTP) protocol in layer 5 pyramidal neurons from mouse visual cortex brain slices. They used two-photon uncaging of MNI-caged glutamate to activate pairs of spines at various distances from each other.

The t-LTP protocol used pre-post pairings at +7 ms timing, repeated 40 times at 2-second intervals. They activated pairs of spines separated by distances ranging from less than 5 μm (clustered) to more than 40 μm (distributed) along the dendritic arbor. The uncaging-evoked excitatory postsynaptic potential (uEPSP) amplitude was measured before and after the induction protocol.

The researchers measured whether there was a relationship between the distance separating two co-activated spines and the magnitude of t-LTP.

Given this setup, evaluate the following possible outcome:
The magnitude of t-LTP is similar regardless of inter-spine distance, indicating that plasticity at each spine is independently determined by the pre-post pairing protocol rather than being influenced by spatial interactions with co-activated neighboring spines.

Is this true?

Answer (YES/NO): NO